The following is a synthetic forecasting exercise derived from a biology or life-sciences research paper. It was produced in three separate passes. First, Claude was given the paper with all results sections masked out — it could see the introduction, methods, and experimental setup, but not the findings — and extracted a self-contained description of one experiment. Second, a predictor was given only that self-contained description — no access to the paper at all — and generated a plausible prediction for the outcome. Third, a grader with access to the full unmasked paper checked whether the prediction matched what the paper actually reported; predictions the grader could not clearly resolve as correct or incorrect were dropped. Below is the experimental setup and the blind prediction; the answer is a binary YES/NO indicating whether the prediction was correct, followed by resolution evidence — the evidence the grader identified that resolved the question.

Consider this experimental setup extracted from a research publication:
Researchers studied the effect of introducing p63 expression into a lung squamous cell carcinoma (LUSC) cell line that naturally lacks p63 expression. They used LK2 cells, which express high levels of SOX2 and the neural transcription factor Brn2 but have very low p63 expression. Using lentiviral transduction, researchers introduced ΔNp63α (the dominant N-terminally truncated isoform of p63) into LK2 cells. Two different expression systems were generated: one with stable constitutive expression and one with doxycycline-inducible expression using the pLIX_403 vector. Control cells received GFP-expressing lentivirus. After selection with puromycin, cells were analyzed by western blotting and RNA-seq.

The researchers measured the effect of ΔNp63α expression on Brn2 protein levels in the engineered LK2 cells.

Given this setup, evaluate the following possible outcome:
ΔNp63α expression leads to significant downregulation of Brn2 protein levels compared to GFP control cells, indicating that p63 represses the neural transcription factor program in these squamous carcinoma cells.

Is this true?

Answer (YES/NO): YES